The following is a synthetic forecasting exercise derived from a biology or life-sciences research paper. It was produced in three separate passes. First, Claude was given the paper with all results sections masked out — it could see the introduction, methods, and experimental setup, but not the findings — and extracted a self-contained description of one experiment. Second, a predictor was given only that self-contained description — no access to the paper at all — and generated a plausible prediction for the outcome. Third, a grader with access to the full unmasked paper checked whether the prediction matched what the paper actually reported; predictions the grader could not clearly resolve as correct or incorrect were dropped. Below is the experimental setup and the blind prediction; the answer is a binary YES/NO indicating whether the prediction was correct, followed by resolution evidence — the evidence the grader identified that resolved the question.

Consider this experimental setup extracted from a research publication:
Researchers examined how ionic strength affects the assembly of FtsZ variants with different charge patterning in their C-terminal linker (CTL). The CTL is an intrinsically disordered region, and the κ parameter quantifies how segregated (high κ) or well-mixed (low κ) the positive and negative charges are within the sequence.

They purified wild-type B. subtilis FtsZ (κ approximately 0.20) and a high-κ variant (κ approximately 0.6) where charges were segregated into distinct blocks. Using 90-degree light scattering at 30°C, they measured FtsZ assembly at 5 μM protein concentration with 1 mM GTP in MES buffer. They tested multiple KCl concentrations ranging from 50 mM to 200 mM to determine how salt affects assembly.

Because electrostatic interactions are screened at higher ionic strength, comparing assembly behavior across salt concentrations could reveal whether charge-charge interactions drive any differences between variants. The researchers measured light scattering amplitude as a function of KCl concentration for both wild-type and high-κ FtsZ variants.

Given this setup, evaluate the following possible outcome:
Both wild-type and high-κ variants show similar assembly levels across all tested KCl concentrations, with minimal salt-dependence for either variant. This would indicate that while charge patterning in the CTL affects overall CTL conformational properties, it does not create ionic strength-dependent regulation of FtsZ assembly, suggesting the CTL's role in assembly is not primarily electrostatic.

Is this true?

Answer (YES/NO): NO